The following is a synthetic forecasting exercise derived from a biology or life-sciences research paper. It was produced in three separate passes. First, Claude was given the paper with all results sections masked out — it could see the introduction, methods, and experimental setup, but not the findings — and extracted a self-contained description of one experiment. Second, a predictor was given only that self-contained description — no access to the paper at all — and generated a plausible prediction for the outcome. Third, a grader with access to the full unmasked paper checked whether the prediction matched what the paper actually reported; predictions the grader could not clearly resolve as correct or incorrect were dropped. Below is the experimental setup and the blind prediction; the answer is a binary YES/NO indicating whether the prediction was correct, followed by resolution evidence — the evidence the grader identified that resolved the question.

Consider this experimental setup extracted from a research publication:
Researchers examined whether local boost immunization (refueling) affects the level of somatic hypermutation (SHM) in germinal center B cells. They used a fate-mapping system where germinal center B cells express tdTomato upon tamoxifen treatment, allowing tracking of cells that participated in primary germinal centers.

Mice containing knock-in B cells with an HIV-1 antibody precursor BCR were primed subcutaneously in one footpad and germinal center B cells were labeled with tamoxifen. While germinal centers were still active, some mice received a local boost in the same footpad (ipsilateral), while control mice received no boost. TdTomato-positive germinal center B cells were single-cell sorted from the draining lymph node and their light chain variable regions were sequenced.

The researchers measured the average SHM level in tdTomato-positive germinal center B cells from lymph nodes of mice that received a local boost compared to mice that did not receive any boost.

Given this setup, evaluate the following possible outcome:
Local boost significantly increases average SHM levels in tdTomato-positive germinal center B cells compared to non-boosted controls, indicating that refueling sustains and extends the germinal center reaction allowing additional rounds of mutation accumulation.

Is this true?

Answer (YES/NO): NO